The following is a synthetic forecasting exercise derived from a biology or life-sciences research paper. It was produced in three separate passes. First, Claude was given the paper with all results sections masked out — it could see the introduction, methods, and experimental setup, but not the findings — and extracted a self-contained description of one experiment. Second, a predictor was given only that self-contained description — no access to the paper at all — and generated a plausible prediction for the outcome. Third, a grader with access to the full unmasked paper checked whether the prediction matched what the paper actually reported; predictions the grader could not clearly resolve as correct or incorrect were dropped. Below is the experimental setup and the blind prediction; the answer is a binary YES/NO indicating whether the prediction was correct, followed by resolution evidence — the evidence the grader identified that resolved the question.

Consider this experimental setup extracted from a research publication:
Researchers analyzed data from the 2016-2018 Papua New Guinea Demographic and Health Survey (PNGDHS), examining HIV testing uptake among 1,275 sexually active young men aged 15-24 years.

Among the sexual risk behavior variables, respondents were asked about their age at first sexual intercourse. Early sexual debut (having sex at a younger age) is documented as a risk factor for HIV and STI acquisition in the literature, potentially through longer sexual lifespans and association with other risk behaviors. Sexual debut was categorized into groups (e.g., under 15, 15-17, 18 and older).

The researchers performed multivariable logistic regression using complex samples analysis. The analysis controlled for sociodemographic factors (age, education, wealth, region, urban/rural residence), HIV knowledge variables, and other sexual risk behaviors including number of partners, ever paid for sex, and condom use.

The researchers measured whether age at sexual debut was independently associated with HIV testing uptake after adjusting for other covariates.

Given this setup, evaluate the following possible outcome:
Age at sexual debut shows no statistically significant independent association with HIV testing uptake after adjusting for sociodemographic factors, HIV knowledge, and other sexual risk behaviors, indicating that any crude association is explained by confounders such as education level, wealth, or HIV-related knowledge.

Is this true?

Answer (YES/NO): YES